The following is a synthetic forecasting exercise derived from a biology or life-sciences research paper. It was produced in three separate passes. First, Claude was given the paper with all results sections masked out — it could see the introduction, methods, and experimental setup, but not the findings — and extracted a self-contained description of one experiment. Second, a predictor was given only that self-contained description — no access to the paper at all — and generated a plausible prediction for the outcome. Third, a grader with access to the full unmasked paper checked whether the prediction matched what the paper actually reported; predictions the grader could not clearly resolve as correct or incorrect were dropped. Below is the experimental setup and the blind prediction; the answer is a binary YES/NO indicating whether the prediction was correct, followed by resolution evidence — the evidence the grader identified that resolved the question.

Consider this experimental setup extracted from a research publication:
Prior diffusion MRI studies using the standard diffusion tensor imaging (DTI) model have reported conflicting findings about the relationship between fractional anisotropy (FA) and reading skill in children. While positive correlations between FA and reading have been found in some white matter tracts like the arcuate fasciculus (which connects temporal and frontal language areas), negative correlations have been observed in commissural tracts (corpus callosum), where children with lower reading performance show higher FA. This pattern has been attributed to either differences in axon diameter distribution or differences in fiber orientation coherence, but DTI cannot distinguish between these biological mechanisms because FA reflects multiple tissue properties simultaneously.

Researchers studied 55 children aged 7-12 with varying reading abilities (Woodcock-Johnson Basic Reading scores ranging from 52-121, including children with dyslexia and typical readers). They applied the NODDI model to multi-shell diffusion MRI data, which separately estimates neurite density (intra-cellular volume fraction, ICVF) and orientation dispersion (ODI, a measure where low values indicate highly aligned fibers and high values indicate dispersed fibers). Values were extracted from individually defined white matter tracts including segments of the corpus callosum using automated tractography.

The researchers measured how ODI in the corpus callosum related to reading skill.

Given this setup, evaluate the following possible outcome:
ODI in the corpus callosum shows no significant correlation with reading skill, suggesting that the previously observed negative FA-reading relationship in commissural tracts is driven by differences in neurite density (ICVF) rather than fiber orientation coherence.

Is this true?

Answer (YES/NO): YES